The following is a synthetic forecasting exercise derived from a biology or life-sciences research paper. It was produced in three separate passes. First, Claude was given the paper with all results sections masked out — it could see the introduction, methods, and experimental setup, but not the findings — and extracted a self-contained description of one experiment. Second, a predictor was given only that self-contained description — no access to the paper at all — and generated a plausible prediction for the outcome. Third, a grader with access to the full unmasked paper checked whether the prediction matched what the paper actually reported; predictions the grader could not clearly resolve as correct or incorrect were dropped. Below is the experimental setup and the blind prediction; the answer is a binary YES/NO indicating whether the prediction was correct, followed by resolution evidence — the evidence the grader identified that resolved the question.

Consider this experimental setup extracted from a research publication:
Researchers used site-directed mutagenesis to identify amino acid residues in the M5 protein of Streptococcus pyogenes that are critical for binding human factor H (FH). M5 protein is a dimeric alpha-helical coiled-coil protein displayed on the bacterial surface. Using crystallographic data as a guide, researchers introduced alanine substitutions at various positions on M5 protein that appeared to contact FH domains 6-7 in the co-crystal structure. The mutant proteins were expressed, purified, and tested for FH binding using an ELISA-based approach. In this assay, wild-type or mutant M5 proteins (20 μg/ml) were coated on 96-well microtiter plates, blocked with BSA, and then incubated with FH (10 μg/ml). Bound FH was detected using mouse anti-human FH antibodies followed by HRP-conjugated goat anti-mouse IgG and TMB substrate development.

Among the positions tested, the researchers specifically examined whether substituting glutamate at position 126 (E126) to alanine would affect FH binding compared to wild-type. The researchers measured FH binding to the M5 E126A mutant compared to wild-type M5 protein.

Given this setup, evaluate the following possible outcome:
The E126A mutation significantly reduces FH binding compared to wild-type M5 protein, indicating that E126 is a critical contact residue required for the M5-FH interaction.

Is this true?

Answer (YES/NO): YES